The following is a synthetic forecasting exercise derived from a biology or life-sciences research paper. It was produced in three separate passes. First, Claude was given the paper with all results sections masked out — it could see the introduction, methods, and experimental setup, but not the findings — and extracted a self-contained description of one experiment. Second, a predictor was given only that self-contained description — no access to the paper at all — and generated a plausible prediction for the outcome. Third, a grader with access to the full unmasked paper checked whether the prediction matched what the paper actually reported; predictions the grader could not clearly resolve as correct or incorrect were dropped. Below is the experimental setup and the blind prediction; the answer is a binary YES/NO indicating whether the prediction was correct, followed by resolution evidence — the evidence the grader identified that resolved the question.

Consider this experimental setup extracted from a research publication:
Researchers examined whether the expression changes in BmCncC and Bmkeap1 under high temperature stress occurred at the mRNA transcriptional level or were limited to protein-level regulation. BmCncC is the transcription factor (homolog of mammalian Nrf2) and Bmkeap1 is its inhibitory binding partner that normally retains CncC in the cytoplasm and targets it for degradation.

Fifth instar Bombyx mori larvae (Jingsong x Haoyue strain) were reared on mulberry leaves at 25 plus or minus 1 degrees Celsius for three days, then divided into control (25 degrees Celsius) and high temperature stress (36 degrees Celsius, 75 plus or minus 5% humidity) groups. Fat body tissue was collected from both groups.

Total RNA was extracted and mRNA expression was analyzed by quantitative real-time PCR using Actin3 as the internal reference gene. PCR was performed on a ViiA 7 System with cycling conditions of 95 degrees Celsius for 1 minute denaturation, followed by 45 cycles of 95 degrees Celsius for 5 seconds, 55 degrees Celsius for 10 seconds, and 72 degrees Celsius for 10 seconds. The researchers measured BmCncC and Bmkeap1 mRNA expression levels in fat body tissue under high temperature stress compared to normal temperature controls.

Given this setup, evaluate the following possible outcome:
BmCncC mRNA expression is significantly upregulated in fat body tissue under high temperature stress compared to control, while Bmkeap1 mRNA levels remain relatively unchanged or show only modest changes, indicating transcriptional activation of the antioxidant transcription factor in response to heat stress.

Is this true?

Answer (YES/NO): YES